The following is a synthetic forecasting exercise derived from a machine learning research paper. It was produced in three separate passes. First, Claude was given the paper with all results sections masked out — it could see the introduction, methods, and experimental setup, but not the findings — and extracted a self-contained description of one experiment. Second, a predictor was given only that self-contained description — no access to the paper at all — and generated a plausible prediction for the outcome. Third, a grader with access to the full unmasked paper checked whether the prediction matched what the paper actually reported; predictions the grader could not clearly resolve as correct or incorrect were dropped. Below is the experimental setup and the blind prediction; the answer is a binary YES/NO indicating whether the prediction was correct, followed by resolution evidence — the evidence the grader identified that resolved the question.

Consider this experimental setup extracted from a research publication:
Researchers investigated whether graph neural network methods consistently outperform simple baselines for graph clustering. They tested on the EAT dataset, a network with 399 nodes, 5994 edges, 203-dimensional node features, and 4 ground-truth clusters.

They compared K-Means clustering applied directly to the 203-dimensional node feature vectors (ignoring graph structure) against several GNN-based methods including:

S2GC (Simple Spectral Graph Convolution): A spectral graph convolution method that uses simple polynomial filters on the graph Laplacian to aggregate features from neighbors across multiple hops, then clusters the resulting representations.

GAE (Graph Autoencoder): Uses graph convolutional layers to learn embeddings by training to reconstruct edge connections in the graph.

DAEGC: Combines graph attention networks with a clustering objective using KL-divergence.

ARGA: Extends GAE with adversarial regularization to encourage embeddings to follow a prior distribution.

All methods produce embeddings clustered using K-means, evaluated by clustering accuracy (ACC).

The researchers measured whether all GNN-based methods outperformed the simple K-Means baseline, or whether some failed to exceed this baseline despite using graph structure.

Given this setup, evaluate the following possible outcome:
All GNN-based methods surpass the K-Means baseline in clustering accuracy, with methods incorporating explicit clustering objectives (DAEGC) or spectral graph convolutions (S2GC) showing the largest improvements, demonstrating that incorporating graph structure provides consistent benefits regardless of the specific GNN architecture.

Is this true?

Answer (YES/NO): NO